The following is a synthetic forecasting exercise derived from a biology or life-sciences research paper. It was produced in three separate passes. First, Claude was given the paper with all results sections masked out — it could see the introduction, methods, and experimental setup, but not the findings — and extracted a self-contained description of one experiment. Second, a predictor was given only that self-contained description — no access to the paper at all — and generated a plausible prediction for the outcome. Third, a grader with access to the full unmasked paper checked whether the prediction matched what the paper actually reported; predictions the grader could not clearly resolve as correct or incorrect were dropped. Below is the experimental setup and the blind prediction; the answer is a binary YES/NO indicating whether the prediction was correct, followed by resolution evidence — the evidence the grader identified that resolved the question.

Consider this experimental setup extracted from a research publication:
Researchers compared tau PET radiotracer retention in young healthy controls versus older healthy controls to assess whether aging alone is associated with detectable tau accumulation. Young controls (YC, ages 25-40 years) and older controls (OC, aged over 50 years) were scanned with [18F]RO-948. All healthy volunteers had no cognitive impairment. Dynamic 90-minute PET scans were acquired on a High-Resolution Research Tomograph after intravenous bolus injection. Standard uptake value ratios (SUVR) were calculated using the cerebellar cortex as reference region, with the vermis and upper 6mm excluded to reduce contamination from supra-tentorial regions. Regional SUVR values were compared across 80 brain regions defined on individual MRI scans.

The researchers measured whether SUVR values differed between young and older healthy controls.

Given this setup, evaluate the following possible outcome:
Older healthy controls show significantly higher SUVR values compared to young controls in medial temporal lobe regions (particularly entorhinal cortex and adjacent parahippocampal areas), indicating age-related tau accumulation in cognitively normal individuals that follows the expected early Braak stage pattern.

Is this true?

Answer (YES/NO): NO